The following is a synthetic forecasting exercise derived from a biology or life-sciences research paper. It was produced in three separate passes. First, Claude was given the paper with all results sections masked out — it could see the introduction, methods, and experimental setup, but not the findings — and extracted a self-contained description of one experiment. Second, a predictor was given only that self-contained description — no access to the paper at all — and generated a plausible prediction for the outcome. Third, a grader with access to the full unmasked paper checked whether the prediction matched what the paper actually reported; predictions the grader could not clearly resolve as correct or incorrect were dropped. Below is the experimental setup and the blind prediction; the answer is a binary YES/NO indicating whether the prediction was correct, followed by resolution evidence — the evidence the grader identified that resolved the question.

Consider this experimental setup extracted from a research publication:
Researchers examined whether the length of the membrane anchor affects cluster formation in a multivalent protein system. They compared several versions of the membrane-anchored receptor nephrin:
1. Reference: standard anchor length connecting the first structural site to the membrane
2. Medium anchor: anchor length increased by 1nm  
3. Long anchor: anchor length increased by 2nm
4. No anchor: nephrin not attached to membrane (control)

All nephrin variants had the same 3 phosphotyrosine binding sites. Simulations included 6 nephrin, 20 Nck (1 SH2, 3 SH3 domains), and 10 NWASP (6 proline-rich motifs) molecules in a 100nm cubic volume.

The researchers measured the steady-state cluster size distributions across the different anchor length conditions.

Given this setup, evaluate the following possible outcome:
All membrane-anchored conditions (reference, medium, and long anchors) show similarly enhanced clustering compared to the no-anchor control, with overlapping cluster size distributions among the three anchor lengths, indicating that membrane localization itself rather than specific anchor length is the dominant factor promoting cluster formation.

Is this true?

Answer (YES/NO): NO